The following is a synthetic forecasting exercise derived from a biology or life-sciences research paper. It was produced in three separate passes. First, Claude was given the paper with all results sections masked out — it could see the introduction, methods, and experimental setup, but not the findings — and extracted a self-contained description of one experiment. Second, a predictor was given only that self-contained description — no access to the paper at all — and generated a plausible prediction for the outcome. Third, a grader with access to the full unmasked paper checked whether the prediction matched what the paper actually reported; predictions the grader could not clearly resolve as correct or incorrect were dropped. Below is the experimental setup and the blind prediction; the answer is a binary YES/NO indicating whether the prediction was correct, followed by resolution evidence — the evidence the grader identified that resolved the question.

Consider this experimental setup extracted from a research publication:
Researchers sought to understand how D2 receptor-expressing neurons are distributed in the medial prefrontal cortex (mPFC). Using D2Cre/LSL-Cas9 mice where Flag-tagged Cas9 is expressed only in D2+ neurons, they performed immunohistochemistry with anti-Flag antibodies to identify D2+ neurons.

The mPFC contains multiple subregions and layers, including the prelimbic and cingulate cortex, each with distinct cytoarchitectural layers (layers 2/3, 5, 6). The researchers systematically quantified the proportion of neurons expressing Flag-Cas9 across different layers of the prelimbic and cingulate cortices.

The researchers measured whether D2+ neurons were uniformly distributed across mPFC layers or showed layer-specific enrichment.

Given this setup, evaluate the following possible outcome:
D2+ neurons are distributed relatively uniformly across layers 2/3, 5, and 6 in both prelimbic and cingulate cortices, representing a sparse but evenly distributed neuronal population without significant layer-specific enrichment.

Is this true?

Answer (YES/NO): NO